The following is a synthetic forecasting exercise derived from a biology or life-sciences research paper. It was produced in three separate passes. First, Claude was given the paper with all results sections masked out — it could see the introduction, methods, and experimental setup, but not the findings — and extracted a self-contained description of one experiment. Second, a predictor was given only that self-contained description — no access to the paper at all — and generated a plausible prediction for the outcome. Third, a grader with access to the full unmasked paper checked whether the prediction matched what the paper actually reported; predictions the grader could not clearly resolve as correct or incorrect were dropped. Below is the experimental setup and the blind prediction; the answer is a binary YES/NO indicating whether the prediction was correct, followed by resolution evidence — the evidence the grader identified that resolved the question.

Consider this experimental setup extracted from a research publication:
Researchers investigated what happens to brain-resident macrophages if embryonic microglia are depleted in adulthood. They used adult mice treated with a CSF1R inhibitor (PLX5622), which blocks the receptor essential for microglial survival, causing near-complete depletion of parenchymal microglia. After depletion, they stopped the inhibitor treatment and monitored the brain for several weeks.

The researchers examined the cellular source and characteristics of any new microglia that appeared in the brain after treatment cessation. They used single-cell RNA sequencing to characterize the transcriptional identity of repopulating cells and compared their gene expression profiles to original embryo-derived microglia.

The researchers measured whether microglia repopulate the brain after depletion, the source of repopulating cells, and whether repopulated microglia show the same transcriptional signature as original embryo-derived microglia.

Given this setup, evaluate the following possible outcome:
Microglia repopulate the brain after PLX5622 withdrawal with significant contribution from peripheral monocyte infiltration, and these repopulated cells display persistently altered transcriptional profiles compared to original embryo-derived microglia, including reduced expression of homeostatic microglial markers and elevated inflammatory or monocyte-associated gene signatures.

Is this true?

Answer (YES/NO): NO